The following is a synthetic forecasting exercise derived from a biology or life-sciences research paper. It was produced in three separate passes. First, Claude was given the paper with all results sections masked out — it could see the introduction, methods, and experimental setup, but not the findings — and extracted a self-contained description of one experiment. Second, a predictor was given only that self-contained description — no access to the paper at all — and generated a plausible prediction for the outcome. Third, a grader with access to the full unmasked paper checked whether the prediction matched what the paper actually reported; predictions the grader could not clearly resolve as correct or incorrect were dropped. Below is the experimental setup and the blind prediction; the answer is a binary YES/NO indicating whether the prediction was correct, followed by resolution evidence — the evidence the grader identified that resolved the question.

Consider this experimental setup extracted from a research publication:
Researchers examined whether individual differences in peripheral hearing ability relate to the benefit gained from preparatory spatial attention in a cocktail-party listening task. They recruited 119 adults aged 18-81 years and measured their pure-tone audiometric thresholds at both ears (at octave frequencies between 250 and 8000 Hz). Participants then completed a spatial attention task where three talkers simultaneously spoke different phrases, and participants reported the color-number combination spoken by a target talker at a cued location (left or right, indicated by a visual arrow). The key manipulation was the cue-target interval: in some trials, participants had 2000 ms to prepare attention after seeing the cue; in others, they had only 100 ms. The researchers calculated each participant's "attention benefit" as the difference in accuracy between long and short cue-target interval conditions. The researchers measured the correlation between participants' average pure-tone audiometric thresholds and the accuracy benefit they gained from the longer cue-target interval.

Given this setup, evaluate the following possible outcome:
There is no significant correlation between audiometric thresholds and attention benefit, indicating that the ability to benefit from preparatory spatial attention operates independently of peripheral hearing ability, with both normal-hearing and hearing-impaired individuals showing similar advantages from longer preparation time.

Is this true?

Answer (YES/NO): NO